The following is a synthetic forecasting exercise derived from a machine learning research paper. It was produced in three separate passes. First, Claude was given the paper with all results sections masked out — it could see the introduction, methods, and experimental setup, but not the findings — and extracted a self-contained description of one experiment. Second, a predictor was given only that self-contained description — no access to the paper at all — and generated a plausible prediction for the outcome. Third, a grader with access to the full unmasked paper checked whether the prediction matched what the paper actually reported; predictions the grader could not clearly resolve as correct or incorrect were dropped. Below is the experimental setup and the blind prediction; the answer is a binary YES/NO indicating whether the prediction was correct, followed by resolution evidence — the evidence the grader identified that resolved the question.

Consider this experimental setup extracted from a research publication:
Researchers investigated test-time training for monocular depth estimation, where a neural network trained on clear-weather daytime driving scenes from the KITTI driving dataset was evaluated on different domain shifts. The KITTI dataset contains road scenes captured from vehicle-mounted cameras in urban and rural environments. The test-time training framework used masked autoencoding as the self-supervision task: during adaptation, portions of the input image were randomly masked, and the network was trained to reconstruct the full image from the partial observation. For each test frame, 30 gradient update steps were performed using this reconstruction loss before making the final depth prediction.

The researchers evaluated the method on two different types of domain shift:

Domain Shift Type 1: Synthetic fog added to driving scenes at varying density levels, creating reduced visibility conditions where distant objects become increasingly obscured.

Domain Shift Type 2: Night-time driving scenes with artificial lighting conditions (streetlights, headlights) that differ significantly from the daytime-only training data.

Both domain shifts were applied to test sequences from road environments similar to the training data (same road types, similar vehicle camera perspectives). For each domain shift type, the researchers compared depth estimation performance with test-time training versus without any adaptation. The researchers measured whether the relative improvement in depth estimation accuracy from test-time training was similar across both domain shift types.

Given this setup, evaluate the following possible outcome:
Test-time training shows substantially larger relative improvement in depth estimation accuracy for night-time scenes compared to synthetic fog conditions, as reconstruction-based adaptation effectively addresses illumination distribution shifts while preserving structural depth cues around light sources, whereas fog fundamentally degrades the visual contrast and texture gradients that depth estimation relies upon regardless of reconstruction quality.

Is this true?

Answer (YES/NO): NO